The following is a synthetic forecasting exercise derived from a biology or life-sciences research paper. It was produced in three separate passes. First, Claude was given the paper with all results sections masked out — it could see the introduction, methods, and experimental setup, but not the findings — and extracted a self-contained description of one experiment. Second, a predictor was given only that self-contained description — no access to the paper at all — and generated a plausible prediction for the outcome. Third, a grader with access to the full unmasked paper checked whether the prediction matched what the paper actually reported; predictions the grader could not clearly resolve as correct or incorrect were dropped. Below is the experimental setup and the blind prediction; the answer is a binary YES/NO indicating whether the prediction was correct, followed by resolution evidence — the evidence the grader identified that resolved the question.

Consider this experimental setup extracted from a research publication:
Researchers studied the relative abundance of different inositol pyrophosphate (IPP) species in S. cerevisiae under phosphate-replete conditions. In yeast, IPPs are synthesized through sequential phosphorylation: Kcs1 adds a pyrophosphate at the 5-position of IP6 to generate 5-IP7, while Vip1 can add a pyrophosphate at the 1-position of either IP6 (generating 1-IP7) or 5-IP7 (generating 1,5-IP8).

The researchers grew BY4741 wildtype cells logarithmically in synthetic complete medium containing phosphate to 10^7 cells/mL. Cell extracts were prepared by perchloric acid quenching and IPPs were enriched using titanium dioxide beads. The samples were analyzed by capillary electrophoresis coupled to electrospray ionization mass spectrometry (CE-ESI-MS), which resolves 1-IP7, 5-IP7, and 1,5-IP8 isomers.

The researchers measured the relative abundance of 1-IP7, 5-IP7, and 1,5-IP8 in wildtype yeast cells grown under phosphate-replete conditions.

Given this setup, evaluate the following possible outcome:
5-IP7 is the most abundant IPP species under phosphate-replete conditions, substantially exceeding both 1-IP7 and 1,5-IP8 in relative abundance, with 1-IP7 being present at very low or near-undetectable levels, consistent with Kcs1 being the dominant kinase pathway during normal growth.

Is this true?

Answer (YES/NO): NO